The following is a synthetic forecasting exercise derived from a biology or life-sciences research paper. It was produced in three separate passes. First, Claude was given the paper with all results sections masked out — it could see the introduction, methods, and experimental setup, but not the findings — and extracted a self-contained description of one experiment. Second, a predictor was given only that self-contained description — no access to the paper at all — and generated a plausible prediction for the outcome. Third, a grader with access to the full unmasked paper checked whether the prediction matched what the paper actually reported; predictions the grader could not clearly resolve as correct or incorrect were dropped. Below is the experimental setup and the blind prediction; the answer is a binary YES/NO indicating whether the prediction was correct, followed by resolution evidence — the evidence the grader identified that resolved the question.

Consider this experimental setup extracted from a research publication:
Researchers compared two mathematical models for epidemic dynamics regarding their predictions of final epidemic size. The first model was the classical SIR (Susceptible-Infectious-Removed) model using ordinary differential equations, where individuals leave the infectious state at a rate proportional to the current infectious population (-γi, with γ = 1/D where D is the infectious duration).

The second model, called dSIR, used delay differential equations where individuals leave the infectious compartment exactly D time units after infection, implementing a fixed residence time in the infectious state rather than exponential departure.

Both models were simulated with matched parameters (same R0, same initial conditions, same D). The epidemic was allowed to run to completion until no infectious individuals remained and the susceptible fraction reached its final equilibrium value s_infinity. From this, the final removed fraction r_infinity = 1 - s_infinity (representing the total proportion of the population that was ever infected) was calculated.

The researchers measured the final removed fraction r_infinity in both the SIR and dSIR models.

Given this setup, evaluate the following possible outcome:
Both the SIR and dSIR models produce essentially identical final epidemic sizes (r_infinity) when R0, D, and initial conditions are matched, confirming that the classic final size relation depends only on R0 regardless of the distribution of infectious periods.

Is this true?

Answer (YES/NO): YES